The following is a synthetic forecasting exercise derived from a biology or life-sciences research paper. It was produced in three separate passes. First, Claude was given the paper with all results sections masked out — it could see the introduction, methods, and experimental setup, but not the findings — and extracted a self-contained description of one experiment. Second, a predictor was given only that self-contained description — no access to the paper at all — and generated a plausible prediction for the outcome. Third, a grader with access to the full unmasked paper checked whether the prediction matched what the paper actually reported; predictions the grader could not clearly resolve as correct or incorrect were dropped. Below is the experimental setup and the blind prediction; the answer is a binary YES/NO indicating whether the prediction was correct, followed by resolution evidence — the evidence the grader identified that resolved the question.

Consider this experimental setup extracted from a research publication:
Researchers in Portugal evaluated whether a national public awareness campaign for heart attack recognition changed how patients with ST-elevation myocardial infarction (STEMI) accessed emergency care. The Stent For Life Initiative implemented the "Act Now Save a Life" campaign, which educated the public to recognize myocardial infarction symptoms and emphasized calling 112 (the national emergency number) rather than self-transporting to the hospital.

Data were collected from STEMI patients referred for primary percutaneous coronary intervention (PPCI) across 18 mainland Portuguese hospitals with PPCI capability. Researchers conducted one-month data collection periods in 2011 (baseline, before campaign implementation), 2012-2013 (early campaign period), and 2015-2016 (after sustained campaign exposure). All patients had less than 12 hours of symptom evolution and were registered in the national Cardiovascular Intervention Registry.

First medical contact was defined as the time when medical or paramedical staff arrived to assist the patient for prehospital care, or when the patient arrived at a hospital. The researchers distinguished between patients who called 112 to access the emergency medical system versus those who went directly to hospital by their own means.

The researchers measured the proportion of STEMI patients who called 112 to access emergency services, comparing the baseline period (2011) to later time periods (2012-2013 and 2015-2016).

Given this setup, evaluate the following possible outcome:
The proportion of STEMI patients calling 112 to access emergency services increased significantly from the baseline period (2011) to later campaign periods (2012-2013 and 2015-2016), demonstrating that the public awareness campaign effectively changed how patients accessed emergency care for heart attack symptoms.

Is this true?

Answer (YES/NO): YES